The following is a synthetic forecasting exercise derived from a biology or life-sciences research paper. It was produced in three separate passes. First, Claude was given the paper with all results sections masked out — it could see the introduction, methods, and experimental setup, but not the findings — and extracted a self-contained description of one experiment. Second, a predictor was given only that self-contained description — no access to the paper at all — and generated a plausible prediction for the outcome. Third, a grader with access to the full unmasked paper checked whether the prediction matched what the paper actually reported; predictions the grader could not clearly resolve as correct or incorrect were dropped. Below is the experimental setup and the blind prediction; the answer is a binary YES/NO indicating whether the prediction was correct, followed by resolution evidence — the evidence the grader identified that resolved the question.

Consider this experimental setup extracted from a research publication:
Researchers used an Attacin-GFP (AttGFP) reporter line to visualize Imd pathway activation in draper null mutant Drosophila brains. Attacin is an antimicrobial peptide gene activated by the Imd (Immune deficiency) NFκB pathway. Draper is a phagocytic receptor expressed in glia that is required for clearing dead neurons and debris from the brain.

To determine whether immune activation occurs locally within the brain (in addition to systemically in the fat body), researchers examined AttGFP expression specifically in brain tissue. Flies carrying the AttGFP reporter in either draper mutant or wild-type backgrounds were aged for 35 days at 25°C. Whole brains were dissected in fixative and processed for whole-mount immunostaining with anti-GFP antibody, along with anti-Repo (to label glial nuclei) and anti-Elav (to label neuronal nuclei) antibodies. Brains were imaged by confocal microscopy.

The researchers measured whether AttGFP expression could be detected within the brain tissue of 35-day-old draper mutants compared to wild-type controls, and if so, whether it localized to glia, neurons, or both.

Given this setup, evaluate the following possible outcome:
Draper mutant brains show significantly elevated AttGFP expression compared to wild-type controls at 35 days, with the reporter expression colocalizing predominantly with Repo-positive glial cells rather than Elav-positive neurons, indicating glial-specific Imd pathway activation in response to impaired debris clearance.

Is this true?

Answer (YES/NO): NO